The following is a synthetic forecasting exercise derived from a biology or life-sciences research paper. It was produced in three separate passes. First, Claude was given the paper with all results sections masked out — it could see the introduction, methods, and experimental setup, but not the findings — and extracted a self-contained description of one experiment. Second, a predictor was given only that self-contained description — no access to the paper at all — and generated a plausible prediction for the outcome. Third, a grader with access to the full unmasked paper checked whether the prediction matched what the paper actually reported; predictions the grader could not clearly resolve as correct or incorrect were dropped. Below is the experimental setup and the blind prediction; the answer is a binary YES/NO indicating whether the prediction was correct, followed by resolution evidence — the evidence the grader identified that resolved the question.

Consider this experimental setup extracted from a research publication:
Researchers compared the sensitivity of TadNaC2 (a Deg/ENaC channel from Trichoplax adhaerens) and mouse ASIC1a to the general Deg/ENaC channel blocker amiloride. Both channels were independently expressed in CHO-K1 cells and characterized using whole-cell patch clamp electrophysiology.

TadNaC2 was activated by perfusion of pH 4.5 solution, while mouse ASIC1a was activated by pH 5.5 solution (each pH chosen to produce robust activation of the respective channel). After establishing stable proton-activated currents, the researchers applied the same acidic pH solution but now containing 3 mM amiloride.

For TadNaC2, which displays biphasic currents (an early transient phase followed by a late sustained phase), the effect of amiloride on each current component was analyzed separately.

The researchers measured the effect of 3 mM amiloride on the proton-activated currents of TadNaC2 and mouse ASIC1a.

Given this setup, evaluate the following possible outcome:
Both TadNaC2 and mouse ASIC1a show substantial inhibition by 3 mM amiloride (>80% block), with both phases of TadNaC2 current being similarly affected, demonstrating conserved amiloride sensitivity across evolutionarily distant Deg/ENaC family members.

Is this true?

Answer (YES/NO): NO